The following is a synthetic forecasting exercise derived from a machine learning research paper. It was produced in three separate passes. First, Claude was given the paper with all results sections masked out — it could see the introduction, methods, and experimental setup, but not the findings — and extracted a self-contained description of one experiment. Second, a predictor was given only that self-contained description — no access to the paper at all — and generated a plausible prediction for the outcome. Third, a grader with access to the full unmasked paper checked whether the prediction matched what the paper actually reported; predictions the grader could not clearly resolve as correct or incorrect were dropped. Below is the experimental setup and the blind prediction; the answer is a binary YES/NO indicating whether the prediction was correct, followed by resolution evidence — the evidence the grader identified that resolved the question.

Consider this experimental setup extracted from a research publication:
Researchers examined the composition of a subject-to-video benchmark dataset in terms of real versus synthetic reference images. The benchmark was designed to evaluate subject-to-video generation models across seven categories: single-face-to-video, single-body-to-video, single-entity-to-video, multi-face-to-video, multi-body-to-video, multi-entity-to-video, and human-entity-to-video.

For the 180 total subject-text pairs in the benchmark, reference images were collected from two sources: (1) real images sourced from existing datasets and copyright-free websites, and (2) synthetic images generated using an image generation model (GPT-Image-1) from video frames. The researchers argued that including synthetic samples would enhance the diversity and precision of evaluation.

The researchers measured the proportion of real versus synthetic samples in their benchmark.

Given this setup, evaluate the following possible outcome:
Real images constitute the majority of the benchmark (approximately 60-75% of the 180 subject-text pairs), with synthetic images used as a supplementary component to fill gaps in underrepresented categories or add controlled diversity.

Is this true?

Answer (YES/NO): NO